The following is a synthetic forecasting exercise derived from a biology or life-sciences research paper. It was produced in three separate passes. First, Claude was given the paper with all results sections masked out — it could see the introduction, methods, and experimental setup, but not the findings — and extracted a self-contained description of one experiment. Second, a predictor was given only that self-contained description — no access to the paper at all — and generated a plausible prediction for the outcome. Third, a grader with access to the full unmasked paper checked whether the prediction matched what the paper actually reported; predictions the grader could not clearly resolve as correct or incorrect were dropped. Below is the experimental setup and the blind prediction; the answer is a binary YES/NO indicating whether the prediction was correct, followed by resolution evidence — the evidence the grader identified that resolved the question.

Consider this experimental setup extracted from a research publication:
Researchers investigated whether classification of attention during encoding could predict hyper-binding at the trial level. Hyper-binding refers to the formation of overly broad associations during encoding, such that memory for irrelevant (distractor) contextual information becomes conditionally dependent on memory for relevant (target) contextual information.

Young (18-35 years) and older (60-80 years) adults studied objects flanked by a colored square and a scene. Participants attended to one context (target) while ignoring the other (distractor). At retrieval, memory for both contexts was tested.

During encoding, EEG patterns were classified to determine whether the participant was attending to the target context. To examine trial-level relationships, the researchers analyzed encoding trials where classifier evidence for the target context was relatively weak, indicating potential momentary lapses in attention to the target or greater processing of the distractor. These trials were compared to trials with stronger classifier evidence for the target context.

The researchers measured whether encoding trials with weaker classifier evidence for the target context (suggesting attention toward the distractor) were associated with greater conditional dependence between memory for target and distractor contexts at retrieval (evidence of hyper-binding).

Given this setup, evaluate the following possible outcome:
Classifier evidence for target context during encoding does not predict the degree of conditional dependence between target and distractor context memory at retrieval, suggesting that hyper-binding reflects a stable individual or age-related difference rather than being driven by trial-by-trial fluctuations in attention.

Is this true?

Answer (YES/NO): NO